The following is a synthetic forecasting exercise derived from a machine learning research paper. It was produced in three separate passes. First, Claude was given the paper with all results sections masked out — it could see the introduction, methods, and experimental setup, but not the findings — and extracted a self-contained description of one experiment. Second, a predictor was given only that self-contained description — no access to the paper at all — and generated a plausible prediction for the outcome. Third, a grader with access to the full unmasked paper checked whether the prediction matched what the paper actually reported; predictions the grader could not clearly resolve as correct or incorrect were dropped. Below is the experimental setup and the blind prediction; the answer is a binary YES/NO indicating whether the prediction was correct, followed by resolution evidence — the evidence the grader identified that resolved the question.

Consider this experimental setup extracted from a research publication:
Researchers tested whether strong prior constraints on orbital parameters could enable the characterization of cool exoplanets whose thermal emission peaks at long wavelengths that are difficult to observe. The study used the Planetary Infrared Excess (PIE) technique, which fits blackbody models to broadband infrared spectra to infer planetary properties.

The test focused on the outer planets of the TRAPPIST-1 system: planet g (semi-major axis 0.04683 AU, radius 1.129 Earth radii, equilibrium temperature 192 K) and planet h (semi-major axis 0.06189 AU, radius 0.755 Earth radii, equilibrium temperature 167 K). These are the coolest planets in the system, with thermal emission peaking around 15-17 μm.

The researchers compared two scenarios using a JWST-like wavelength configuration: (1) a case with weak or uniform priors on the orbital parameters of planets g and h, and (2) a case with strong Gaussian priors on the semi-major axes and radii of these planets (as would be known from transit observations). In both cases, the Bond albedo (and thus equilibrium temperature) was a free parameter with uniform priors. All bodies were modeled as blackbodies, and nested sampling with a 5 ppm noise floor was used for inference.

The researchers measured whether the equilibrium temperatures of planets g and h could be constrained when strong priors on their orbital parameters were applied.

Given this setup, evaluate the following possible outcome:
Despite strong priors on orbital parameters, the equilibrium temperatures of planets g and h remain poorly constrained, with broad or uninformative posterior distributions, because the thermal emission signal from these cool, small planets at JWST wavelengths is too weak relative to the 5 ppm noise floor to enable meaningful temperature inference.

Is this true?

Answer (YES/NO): NO